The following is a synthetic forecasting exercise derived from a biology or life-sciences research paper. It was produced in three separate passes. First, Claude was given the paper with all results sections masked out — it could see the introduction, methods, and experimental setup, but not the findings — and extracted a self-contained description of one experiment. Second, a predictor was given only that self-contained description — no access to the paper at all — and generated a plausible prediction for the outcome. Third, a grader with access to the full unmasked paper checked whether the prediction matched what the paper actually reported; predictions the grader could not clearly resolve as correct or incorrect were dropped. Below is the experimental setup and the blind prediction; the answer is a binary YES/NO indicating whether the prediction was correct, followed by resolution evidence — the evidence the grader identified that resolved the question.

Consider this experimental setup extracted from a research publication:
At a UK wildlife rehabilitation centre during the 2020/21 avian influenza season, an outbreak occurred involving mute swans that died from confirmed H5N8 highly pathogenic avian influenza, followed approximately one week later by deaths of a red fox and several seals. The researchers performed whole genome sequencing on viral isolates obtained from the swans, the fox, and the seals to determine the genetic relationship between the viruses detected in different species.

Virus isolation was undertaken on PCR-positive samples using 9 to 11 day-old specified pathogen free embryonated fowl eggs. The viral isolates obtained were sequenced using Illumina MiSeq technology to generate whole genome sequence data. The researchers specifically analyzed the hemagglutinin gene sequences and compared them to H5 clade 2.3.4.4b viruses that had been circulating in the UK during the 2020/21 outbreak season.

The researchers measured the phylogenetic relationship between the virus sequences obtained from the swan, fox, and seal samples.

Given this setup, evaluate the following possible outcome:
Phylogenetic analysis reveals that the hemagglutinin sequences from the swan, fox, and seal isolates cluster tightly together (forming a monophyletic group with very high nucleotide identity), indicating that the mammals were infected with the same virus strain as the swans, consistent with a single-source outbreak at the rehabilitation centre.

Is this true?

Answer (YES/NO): YES